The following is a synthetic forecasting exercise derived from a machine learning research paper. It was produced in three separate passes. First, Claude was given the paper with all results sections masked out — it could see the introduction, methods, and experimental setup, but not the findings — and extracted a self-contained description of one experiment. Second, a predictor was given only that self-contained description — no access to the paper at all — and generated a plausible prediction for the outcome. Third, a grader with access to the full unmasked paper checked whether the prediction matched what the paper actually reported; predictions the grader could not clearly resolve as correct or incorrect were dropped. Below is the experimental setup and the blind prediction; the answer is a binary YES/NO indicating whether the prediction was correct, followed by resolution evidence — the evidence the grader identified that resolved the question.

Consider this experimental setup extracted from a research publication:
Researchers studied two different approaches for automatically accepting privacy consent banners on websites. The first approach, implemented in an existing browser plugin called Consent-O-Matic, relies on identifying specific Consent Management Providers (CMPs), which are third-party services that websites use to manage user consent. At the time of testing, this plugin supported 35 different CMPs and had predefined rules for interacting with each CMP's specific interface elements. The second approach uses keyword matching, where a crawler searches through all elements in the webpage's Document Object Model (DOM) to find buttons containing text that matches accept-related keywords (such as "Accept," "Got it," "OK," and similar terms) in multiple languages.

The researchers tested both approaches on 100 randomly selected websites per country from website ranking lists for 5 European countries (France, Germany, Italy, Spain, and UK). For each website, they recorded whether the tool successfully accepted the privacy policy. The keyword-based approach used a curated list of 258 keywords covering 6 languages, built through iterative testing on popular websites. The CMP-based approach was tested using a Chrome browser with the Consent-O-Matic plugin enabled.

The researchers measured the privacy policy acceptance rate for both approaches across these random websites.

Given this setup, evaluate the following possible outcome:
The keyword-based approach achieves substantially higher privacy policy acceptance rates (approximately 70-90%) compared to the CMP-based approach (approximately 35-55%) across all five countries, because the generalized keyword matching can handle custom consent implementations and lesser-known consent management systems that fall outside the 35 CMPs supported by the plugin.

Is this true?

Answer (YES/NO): NO